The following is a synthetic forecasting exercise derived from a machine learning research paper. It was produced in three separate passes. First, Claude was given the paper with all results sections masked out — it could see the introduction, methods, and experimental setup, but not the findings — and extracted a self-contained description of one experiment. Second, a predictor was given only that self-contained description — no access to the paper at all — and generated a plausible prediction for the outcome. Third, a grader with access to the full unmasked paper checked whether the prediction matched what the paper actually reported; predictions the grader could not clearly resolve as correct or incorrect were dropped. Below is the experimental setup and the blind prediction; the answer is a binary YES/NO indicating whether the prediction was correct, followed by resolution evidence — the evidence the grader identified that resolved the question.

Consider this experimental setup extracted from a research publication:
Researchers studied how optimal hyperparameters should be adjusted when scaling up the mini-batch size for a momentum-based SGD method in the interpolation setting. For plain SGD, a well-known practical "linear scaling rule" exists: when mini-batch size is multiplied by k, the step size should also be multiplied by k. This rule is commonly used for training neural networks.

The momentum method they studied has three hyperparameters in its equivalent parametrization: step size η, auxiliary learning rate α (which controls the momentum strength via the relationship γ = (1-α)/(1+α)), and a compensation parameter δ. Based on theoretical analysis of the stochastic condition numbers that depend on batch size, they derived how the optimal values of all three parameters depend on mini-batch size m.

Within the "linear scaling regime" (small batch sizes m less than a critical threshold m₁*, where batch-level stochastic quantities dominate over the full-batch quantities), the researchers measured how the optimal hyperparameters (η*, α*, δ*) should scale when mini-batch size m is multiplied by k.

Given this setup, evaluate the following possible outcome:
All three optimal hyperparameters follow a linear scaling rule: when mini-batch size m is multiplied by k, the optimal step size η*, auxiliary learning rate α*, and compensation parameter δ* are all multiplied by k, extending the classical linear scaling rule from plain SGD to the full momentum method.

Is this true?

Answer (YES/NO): YES